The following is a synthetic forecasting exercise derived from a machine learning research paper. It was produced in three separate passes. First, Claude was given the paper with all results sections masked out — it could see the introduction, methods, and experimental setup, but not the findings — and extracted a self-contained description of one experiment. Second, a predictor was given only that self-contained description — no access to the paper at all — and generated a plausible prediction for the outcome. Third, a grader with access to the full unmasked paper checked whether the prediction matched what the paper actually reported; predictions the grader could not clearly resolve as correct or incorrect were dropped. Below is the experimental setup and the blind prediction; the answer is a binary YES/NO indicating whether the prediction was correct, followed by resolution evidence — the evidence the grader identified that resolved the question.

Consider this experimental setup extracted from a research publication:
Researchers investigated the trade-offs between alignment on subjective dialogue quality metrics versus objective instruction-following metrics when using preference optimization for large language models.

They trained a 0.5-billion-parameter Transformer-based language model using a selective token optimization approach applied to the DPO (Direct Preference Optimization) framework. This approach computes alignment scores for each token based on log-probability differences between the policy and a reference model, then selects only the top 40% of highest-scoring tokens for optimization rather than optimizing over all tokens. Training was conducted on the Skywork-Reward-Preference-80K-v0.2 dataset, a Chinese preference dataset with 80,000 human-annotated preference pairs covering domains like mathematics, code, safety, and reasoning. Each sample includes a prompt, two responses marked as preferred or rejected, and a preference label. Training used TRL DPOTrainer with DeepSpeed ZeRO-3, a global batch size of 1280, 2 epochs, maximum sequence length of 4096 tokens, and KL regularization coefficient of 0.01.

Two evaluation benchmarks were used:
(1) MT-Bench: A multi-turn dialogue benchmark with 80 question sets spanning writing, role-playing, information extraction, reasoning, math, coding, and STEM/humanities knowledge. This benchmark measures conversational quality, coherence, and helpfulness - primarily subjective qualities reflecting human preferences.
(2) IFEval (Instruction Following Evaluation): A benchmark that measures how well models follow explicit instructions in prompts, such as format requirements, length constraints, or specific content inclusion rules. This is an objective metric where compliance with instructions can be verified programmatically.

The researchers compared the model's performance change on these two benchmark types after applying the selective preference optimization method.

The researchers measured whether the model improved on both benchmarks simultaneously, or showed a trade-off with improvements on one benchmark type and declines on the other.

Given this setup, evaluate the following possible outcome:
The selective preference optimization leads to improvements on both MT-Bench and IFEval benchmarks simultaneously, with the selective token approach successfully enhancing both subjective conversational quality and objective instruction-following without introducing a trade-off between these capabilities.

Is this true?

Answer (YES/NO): NO